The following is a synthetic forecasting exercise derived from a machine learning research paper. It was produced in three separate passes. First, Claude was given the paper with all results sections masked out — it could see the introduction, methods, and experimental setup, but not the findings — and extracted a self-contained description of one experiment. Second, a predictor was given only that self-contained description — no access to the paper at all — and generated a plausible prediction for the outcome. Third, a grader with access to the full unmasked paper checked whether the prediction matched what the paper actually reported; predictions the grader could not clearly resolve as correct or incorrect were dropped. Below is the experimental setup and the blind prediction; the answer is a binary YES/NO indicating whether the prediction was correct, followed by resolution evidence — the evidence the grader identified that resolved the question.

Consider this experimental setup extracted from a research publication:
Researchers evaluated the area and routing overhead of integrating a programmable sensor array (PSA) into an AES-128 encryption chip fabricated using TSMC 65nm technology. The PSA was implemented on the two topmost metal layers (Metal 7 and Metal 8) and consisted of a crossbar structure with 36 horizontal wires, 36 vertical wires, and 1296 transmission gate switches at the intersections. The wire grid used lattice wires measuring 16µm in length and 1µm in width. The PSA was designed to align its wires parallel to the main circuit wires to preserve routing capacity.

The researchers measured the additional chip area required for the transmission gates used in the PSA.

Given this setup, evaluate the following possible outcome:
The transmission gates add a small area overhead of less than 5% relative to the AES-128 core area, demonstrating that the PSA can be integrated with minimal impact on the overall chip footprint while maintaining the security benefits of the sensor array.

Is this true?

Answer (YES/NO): NO